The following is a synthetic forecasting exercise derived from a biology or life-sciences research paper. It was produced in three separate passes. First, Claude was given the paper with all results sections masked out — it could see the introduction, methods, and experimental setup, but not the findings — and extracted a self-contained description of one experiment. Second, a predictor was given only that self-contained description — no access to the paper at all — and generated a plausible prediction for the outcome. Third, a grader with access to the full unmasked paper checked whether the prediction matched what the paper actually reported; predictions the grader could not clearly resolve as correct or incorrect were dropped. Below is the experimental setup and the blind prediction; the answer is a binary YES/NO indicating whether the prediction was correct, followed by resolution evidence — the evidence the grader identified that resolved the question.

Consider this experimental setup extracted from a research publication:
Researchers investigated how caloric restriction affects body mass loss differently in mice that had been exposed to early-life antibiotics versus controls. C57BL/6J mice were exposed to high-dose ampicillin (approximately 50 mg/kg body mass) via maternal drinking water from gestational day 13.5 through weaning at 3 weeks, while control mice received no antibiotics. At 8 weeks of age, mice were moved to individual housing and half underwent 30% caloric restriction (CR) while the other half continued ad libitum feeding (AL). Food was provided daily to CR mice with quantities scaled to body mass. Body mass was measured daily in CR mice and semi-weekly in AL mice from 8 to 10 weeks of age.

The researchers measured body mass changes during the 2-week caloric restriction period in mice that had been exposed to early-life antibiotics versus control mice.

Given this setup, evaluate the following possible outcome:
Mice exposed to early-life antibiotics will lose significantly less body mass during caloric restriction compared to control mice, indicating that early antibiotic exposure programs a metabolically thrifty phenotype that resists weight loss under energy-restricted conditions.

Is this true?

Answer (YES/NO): YES